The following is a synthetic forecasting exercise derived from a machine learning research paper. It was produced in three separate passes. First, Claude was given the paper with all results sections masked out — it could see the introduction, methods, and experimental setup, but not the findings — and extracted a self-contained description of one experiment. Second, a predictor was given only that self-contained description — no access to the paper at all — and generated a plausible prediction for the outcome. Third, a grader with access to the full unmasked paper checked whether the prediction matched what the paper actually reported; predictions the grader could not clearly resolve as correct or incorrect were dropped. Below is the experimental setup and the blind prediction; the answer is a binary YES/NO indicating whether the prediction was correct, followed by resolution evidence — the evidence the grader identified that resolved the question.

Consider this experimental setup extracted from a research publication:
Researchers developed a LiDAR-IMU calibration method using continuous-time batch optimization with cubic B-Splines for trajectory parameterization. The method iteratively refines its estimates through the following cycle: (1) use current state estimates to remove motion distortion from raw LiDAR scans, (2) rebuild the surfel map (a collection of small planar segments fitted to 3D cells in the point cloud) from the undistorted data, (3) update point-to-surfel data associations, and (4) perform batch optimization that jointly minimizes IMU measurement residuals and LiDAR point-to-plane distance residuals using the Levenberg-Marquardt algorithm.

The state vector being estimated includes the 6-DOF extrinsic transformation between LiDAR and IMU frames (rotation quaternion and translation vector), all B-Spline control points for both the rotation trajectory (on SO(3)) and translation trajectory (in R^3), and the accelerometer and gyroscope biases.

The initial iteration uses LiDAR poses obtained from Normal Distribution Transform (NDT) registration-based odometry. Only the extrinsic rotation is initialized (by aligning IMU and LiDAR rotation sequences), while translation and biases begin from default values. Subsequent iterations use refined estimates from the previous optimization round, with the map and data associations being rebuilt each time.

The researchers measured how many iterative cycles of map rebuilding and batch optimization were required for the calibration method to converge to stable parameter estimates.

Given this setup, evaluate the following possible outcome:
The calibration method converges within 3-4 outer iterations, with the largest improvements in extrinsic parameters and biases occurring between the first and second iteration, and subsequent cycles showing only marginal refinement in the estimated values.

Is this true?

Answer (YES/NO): YES